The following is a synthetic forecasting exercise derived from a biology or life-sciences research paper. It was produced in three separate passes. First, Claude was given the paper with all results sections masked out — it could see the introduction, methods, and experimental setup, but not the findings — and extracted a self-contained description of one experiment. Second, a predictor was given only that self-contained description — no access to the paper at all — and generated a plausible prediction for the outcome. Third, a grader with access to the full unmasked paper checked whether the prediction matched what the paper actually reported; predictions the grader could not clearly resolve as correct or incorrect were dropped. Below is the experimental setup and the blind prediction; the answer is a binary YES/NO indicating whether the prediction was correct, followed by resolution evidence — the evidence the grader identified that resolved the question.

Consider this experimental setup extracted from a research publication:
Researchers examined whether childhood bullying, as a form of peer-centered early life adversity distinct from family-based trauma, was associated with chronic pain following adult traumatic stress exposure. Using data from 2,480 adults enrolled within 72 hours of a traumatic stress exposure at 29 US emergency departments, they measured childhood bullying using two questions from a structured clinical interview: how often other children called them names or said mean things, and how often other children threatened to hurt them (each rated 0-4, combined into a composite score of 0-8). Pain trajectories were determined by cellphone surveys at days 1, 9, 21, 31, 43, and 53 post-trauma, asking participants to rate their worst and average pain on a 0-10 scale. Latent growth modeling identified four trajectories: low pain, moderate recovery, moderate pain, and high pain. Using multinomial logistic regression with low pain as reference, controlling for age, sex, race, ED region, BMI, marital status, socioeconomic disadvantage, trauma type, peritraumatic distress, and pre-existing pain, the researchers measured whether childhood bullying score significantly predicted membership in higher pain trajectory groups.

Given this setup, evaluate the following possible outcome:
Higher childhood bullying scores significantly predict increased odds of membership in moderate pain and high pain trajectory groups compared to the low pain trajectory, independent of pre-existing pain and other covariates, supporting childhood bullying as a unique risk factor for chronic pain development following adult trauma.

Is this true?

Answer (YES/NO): YES